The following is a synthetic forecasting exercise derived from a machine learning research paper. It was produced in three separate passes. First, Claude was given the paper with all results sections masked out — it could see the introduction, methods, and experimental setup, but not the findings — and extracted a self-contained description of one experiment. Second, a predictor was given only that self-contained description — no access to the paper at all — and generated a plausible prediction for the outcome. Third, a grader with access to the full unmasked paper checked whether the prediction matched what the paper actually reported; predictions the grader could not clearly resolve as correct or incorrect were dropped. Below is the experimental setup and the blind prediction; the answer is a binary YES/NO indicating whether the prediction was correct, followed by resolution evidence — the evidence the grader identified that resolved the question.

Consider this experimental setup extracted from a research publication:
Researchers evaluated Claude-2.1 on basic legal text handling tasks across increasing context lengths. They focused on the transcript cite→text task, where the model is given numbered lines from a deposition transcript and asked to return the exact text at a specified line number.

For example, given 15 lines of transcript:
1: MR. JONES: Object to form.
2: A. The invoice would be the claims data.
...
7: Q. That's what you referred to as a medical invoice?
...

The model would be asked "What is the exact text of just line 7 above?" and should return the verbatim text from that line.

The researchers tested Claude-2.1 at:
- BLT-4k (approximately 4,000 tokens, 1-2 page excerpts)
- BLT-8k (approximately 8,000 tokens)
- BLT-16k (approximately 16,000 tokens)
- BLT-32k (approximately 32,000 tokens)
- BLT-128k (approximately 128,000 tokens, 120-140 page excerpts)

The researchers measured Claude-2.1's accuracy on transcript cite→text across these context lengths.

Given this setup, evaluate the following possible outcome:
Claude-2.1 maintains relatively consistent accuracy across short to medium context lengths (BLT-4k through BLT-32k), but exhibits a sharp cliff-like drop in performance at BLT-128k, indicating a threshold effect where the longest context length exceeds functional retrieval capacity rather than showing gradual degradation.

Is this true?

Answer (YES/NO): NO